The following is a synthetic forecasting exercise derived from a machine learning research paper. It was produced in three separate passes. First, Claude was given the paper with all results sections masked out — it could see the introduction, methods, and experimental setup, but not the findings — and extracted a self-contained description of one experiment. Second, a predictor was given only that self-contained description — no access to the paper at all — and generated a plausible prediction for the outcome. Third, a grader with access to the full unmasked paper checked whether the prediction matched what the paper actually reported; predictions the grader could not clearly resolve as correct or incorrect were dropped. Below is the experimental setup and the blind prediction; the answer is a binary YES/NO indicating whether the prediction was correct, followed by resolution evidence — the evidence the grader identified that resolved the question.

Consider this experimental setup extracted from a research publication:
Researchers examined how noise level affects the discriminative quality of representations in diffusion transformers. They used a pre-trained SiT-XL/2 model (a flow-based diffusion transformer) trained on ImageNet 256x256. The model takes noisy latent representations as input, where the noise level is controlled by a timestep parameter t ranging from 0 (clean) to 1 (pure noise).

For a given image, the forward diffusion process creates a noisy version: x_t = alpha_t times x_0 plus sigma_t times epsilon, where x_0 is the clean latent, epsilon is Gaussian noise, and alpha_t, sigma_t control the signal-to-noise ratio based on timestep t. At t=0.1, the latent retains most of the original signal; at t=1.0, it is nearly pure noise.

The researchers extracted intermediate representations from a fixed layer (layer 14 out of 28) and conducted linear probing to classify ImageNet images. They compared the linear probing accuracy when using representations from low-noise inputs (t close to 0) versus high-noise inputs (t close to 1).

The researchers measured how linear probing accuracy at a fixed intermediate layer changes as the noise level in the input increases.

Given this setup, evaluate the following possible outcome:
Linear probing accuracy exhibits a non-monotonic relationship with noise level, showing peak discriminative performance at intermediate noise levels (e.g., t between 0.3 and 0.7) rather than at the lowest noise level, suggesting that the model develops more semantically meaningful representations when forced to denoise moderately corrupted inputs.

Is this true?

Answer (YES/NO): NO